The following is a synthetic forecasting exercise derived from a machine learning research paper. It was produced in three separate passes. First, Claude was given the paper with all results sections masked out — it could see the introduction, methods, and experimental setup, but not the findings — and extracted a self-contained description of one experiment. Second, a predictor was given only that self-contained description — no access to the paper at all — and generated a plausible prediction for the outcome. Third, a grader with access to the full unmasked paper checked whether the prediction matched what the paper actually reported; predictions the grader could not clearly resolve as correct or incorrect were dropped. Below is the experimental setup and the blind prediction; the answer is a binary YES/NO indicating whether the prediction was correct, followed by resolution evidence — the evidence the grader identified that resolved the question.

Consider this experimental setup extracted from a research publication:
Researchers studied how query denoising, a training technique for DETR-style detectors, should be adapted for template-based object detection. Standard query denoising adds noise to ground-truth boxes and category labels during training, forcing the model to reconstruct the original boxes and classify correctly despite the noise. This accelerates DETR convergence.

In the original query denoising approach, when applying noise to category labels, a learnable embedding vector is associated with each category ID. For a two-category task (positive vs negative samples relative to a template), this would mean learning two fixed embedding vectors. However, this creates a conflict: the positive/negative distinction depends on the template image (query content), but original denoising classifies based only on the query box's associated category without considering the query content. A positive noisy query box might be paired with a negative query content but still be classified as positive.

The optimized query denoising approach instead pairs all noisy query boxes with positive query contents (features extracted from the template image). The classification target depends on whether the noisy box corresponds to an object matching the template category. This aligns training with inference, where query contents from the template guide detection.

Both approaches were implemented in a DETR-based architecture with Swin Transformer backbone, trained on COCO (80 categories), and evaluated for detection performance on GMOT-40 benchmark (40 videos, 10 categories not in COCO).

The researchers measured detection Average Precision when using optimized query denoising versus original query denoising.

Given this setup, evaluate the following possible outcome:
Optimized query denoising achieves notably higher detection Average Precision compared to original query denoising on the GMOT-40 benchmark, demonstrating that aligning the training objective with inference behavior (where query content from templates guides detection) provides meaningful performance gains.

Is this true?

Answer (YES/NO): YES